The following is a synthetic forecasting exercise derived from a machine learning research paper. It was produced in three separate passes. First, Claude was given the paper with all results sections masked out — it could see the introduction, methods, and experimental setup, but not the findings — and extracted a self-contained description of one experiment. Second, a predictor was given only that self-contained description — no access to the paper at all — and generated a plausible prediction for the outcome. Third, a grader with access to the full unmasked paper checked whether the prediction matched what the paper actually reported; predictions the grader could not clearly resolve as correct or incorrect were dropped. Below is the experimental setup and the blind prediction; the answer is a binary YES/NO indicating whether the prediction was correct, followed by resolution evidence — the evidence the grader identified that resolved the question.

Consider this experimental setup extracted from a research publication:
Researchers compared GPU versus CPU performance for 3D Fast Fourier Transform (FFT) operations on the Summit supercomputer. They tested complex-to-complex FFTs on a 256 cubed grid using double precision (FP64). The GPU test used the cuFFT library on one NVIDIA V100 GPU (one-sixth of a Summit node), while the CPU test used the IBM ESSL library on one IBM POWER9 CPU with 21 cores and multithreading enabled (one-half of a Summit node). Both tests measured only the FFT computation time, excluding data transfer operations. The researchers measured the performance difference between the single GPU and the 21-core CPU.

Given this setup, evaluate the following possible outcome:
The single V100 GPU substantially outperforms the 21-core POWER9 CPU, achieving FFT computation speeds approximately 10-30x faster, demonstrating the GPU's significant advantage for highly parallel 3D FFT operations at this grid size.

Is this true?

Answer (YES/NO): YES